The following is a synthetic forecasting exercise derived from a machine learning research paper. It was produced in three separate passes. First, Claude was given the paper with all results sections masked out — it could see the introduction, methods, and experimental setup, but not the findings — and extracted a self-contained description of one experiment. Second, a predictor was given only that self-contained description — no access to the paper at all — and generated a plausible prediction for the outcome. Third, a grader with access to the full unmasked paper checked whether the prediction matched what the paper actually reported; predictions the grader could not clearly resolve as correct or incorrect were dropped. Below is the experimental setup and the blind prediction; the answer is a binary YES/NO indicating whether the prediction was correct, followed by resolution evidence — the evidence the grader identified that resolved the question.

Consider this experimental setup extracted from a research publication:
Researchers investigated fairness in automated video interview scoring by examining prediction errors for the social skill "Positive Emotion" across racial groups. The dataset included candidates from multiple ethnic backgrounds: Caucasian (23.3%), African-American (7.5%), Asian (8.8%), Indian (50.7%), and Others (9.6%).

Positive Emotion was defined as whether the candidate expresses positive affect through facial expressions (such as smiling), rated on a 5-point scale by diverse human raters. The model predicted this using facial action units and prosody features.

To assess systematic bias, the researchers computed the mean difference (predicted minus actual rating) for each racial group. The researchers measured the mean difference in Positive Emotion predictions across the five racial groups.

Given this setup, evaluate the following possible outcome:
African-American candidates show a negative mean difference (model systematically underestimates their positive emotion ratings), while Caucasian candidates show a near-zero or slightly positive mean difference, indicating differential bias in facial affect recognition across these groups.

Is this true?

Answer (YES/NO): NO